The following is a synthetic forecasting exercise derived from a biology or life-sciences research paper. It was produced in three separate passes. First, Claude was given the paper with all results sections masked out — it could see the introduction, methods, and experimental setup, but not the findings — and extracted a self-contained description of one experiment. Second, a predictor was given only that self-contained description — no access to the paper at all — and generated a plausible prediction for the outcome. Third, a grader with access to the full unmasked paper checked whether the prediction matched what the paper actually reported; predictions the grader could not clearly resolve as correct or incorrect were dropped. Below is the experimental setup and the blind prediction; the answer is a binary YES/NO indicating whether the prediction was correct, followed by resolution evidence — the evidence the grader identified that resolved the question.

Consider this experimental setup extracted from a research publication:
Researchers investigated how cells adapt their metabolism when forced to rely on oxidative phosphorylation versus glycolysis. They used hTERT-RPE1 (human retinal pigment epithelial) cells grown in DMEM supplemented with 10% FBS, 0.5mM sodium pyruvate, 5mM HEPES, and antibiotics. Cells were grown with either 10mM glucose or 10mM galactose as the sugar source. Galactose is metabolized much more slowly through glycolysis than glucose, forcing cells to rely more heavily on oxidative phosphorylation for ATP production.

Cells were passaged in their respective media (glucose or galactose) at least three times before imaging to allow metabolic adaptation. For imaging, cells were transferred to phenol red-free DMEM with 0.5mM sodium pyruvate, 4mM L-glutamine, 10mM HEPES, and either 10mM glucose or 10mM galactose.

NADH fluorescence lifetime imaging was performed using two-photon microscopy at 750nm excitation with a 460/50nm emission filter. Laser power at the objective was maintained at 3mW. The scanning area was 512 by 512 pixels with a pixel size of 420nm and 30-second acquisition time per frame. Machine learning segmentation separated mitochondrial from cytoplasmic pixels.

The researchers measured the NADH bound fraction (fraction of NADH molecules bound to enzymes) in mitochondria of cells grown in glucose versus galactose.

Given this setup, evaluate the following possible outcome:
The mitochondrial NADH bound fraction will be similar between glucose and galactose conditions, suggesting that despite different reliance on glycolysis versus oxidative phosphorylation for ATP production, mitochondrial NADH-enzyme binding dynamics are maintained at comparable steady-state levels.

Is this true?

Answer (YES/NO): NO